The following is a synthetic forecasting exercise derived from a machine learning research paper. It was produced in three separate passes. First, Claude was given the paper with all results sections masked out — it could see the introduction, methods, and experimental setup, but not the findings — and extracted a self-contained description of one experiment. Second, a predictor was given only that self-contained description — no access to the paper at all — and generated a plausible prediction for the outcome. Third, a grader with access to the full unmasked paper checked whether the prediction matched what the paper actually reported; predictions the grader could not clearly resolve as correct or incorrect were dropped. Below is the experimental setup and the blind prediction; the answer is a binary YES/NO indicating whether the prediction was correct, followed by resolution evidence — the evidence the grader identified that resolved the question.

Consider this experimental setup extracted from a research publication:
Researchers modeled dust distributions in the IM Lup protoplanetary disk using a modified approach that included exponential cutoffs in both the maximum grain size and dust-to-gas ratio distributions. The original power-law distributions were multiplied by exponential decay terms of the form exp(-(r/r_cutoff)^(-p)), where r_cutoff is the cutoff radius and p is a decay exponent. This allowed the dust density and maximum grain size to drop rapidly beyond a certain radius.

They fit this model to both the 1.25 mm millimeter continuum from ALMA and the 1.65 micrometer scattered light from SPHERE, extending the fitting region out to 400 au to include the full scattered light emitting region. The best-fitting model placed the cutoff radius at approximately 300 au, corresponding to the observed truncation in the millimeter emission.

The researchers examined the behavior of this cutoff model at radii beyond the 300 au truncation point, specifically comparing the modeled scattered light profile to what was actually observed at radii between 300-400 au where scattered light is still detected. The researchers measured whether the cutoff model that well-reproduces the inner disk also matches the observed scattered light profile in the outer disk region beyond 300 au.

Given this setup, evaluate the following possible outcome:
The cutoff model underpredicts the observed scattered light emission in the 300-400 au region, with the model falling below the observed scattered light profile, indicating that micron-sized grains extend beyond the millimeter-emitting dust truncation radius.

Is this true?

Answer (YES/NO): YES